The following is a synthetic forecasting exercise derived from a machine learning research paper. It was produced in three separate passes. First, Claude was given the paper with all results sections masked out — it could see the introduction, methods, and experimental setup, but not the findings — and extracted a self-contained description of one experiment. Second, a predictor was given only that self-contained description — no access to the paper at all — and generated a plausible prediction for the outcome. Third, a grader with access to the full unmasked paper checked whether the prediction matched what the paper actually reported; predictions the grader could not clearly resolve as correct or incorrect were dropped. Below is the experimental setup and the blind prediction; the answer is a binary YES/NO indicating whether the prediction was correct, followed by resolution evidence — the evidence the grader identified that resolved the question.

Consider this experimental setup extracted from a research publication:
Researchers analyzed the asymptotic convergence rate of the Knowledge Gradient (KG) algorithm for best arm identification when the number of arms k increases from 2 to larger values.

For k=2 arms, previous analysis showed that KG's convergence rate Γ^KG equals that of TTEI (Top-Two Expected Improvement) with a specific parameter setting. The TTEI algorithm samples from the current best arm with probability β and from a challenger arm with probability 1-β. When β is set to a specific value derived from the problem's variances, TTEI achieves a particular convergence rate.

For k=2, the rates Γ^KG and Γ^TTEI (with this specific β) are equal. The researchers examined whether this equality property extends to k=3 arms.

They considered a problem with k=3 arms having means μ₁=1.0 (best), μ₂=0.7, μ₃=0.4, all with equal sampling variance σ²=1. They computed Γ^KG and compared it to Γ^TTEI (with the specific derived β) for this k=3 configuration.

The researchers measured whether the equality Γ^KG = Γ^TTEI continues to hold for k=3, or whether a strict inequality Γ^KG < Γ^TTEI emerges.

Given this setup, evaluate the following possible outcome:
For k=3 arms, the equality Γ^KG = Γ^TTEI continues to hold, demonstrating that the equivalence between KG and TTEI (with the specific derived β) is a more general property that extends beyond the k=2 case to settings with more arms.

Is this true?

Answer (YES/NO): NO